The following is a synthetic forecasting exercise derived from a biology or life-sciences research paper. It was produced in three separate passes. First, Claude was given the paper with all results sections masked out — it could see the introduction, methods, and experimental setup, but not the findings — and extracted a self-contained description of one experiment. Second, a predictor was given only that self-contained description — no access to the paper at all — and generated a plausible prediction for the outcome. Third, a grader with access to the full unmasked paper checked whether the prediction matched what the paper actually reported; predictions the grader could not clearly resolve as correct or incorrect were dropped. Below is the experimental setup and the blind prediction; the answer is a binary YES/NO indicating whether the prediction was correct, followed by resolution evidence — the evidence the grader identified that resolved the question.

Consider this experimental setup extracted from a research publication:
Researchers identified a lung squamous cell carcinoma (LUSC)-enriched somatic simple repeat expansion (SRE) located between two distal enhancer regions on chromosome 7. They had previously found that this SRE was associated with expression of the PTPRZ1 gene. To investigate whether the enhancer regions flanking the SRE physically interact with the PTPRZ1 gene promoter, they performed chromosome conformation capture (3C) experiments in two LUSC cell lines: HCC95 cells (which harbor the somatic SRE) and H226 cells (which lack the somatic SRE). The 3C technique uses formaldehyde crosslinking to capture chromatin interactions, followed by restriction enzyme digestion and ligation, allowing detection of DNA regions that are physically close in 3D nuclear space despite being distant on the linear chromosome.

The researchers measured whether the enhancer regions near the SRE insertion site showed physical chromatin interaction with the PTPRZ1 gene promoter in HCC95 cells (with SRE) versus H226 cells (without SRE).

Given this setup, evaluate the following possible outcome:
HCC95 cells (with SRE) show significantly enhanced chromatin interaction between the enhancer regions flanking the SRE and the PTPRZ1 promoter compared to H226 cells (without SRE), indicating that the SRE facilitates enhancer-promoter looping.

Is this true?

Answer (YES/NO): YES